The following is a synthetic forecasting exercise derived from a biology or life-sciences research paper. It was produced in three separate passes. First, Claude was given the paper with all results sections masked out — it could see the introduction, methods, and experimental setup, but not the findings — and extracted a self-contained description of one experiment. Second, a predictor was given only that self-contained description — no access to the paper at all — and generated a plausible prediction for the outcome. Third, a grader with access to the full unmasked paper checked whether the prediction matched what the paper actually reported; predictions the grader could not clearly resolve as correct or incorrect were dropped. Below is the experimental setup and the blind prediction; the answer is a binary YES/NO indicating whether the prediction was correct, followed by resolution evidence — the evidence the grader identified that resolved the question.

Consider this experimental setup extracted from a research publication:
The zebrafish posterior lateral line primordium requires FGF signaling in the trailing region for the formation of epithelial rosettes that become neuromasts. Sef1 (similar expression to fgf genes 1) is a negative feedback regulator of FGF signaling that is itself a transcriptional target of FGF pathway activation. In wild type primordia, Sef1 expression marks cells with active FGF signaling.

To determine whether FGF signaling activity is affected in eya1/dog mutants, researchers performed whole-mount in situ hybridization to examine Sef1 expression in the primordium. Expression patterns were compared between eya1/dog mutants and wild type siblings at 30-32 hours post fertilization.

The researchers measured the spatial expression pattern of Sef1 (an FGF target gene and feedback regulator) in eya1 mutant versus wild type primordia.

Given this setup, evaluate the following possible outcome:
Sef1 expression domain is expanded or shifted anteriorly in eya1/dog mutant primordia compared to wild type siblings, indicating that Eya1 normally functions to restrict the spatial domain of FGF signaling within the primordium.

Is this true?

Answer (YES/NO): NO